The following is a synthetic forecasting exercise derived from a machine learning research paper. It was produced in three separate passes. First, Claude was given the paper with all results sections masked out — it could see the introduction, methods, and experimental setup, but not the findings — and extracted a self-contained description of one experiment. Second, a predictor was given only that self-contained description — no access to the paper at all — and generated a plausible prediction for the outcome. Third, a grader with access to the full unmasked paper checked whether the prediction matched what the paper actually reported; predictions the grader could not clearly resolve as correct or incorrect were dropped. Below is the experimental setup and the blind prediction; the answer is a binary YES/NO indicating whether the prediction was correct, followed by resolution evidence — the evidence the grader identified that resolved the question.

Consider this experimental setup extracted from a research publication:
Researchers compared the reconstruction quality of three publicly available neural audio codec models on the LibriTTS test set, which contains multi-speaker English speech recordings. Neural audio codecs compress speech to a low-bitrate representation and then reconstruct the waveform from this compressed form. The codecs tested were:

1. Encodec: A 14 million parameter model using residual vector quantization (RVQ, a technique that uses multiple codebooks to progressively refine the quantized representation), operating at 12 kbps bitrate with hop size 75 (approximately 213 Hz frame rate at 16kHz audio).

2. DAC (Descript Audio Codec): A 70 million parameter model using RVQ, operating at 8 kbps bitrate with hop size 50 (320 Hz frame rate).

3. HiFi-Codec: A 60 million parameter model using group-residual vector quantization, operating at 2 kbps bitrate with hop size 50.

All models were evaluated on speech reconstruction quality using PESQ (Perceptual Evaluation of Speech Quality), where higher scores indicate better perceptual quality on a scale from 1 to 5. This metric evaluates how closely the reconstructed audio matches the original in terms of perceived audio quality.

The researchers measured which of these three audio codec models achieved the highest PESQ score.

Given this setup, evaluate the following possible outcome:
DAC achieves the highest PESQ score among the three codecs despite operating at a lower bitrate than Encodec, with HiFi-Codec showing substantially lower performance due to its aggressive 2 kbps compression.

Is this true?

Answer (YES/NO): YES